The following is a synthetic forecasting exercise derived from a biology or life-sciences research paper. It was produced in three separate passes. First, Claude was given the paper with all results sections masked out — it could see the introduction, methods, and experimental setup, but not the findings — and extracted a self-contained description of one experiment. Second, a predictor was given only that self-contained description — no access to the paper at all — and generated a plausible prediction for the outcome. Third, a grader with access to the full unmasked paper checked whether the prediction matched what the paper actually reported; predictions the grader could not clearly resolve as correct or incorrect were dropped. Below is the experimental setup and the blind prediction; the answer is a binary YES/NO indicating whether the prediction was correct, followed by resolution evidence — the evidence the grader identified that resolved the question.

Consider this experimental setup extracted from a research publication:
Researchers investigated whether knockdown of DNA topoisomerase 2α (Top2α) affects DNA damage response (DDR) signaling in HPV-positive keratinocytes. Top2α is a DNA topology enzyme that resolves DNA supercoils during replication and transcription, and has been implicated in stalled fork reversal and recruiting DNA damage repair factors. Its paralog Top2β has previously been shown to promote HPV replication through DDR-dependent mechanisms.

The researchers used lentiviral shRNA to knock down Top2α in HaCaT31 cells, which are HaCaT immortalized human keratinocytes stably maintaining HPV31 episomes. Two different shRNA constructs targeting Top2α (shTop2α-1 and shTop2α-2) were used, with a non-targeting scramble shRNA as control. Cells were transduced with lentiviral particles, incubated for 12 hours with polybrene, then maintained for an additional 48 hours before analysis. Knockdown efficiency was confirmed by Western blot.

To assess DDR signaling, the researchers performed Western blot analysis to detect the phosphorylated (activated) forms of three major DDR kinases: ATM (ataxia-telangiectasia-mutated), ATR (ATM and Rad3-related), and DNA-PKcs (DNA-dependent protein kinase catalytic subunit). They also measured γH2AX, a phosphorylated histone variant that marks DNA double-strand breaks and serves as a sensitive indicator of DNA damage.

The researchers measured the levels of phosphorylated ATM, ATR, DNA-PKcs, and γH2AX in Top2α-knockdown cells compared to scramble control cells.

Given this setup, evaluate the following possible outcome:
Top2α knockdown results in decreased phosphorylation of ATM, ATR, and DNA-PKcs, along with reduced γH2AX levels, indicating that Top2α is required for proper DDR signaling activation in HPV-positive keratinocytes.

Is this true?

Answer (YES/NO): NO